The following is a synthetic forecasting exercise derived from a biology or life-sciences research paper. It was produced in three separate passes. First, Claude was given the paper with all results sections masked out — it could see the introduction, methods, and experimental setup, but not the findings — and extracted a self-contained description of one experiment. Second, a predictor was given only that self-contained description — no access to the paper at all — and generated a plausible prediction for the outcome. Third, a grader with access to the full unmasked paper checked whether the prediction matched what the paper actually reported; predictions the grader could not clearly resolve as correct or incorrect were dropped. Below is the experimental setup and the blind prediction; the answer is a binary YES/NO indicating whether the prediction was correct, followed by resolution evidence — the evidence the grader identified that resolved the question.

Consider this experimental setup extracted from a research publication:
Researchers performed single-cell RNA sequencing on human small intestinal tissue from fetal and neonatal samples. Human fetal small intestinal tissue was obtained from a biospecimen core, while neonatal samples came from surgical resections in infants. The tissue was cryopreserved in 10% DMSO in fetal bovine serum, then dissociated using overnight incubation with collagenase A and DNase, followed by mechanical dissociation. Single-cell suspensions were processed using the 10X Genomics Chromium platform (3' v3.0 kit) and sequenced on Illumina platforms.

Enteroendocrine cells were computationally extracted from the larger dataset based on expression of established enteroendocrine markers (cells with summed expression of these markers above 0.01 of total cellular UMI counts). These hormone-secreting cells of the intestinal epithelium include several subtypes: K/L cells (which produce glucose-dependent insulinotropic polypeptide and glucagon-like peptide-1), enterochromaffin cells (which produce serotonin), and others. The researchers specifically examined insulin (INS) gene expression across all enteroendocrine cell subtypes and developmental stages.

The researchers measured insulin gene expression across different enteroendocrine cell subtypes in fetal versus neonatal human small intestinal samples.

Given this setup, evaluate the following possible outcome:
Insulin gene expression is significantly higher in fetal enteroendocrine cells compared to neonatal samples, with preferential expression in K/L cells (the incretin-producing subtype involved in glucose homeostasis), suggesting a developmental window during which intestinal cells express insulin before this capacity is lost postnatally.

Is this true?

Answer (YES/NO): YES